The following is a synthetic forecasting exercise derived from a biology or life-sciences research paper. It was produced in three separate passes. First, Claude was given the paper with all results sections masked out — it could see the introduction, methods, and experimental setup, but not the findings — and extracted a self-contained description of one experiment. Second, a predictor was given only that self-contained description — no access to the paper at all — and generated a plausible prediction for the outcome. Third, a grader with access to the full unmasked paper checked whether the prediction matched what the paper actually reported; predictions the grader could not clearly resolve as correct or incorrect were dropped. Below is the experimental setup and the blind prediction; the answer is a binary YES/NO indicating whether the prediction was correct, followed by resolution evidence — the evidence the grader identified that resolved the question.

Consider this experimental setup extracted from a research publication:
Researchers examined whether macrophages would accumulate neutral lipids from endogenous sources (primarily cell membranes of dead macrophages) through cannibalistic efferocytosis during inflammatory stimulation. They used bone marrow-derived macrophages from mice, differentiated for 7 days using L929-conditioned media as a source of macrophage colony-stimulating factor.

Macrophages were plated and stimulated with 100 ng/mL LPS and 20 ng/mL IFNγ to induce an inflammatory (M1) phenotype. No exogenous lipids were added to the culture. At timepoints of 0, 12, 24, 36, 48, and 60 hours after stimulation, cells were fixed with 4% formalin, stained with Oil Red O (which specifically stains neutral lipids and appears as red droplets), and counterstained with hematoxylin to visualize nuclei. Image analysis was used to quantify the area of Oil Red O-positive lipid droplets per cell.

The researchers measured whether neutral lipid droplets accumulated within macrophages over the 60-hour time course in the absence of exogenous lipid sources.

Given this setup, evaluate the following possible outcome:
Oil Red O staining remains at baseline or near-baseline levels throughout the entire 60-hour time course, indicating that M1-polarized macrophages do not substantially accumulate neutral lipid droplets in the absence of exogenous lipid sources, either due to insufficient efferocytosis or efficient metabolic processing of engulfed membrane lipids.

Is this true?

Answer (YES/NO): NO